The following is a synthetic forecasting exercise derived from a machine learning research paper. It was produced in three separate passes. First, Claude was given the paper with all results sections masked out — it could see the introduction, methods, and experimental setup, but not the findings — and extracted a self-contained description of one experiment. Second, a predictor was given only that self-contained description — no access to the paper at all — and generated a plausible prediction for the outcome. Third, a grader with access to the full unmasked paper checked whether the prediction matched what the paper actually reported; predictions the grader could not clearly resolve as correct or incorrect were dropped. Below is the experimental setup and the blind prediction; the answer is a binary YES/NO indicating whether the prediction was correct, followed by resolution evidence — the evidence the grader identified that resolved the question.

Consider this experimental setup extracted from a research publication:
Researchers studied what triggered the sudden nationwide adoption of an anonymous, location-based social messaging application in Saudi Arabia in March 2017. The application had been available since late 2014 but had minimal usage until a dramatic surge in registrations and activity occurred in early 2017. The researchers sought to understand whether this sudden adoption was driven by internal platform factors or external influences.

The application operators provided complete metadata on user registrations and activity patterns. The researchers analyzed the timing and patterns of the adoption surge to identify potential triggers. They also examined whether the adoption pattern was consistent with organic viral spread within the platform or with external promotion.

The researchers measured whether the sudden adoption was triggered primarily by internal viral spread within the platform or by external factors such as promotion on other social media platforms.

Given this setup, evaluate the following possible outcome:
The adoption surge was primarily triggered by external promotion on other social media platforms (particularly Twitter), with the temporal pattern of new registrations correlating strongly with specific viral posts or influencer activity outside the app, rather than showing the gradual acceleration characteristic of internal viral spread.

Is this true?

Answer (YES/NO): YES